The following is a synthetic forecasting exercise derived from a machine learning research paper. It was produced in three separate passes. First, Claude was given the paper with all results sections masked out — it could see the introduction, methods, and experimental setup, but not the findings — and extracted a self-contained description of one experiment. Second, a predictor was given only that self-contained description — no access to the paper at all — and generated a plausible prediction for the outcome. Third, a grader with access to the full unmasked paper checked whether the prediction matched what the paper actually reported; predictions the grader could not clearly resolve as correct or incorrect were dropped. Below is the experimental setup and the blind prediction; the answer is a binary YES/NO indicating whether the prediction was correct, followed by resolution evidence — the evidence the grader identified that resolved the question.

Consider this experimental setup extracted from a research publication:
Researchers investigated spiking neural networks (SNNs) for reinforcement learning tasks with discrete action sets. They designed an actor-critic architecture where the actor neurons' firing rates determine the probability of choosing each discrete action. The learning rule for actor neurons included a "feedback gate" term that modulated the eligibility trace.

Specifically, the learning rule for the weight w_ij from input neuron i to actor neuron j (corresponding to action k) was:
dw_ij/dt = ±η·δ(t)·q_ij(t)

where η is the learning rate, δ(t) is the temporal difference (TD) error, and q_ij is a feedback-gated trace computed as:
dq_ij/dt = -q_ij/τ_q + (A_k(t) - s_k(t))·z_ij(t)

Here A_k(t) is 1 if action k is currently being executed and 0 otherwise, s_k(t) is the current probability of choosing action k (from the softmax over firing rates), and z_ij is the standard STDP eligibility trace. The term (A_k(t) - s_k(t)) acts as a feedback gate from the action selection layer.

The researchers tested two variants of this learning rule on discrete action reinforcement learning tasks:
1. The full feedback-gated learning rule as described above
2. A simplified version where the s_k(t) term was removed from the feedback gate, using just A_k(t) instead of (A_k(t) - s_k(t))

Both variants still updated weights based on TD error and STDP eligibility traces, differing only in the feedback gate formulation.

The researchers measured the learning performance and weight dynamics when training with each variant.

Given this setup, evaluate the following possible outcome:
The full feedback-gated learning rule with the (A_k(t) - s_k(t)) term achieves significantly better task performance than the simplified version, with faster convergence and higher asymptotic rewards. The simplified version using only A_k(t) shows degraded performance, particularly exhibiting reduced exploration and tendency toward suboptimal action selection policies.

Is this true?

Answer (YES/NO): NO